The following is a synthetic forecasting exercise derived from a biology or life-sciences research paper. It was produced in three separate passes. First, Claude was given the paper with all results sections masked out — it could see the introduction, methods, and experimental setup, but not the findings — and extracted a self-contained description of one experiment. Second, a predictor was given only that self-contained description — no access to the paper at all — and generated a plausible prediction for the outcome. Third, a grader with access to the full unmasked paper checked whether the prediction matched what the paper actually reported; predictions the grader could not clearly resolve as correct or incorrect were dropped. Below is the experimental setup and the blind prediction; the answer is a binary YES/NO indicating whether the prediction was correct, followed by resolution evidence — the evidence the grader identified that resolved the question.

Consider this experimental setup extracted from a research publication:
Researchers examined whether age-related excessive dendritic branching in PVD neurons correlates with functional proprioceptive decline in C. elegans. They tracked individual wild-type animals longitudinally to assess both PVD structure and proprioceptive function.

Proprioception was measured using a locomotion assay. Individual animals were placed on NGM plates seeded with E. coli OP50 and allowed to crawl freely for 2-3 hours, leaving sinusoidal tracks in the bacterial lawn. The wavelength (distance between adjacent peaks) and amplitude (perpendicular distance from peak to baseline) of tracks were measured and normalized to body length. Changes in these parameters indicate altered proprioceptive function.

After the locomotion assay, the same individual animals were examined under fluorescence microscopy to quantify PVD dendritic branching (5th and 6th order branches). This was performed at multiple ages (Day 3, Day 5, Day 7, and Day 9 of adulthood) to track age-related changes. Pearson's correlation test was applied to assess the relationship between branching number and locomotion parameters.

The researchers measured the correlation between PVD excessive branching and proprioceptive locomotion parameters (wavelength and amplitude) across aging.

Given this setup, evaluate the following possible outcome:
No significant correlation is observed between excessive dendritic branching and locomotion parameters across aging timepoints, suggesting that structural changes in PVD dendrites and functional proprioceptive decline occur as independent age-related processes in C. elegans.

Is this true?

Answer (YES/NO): NO